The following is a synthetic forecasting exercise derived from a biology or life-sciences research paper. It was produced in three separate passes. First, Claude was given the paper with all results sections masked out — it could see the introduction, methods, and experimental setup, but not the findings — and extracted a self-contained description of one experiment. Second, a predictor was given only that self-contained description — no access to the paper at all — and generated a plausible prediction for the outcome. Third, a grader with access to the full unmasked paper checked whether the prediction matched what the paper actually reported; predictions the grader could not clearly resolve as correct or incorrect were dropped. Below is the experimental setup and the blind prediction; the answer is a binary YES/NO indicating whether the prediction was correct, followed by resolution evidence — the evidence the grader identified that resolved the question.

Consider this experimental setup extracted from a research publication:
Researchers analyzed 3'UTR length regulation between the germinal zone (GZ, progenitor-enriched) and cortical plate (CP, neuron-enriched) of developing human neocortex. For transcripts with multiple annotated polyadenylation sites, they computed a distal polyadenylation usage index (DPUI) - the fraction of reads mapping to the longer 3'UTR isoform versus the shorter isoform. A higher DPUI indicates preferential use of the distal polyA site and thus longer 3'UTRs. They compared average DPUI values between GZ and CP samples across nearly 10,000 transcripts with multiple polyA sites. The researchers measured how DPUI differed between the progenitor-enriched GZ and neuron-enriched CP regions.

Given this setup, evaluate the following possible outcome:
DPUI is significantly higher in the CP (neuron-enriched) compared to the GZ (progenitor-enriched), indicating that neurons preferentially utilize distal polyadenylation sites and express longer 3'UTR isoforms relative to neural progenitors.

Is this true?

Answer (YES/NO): YES